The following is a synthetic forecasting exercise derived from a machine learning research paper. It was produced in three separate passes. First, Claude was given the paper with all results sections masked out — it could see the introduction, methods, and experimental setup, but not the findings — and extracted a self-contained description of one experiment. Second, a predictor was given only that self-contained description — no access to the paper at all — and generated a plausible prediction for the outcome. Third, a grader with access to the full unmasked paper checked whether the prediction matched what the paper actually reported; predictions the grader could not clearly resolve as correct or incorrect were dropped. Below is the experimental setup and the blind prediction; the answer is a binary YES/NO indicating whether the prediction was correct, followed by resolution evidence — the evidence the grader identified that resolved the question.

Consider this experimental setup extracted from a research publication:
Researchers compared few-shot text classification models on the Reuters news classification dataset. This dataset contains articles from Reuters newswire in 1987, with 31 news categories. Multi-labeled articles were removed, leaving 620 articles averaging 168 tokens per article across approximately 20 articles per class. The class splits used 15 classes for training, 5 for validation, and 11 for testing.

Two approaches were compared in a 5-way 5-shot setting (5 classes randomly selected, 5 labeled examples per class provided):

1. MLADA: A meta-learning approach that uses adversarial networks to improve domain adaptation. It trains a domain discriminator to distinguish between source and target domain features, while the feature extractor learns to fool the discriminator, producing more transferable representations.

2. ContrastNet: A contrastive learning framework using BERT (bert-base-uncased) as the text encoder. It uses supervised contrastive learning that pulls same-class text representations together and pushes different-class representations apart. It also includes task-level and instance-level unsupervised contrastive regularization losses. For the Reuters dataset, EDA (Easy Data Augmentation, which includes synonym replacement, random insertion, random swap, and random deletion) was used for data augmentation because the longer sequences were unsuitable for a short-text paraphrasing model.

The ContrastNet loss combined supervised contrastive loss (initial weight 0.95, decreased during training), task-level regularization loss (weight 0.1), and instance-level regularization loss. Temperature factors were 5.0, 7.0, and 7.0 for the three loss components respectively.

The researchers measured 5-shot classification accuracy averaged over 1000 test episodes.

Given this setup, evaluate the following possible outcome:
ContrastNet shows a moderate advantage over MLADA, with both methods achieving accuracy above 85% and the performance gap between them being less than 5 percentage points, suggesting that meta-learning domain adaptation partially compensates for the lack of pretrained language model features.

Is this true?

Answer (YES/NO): NO